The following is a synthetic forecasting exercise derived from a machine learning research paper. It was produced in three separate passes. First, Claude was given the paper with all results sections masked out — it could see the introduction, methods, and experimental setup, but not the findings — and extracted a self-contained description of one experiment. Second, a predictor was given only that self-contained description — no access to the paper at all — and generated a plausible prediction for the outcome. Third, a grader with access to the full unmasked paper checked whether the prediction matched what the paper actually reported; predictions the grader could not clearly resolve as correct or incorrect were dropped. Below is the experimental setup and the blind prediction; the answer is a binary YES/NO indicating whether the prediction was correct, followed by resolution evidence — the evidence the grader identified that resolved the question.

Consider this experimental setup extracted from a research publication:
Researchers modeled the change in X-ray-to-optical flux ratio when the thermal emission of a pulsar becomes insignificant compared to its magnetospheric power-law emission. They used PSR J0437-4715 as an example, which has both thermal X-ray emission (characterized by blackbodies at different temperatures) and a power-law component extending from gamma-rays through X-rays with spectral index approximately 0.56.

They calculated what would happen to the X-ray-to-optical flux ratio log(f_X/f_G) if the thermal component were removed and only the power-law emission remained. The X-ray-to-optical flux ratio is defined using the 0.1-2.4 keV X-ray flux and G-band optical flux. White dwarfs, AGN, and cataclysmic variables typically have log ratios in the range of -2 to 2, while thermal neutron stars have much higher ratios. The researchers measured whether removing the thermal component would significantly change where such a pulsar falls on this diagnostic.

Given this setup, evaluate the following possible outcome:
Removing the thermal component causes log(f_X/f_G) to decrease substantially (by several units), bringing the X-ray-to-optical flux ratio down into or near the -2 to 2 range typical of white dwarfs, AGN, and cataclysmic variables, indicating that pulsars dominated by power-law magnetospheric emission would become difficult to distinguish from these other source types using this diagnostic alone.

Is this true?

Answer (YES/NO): YES